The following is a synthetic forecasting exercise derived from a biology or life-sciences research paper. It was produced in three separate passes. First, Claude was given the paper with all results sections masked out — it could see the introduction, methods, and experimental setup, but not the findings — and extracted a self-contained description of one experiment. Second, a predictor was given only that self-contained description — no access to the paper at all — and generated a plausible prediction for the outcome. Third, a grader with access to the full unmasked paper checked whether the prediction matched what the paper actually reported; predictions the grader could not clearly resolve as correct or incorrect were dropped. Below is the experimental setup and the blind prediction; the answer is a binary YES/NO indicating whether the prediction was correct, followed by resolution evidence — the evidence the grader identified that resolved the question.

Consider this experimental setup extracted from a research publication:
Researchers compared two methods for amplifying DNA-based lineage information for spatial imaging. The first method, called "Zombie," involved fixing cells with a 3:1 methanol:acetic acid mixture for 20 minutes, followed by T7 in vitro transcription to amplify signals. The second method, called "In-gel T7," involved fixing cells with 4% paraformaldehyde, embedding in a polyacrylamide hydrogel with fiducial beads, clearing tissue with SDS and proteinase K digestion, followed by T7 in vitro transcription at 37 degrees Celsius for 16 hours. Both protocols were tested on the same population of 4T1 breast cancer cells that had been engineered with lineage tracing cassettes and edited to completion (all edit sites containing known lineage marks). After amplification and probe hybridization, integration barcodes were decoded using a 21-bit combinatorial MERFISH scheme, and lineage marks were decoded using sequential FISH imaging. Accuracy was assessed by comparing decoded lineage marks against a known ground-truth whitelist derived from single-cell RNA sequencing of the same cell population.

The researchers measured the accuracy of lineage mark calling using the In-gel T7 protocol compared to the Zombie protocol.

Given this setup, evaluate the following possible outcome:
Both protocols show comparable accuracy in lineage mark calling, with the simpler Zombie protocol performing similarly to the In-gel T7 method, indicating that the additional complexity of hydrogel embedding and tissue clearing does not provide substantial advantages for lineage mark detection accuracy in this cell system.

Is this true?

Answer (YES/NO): NO